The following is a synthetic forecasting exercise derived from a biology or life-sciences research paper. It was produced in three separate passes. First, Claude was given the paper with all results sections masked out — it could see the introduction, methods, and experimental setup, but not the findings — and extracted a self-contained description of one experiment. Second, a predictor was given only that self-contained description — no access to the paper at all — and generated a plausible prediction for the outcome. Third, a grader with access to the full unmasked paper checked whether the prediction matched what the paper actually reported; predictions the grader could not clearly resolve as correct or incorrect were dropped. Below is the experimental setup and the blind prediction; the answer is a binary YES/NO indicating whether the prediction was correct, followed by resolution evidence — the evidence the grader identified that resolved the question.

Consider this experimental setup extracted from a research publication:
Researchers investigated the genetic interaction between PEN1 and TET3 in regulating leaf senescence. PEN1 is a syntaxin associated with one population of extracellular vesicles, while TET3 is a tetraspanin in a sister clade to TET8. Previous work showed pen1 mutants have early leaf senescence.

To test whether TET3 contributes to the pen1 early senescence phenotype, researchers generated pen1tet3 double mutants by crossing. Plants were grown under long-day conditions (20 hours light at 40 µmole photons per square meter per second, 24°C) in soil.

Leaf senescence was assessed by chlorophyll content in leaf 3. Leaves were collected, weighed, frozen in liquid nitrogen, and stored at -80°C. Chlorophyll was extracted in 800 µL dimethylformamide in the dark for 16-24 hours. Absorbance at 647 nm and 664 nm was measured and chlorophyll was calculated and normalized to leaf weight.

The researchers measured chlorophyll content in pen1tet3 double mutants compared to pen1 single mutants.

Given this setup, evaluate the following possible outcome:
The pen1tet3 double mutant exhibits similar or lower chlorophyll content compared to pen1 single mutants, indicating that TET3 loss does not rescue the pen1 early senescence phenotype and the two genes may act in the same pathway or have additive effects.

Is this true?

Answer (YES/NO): NO